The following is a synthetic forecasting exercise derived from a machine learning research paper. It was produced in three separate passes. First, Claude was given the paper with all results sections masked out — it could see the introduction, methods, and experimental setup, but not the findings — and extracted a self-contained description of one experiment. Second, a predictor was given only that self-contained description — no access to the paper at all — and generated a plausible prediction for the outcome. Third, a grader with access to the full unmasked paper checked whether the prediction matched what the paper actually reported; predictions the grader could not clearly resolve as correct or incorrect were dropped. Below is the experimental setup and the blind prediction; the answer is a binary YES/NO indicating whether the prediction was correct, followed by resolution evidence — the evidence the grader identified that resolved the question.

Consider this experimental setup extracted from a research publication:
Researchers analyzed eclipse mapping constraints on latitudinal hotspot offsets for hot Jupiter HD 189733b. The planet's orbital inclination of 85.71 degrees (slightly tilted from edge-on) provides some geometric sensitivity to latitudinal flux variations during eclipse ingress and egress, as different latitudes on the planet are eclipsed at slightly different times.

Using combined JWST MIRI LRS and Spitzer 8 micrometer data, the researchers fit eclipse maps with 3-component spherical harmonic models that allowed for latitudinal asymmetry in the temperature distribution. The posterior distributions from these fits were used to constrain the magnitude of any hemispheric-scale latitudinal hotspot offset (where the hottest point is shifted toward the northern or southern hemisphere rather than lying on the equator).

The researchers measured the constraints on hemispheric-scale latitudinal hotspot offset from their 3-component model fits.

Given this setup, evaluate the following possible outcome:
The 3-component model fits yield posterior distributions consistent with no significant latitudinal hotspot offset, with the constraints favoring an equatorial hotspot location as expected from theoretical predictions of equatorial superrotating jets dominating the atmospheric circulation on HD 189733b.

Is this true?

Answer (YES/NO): NO